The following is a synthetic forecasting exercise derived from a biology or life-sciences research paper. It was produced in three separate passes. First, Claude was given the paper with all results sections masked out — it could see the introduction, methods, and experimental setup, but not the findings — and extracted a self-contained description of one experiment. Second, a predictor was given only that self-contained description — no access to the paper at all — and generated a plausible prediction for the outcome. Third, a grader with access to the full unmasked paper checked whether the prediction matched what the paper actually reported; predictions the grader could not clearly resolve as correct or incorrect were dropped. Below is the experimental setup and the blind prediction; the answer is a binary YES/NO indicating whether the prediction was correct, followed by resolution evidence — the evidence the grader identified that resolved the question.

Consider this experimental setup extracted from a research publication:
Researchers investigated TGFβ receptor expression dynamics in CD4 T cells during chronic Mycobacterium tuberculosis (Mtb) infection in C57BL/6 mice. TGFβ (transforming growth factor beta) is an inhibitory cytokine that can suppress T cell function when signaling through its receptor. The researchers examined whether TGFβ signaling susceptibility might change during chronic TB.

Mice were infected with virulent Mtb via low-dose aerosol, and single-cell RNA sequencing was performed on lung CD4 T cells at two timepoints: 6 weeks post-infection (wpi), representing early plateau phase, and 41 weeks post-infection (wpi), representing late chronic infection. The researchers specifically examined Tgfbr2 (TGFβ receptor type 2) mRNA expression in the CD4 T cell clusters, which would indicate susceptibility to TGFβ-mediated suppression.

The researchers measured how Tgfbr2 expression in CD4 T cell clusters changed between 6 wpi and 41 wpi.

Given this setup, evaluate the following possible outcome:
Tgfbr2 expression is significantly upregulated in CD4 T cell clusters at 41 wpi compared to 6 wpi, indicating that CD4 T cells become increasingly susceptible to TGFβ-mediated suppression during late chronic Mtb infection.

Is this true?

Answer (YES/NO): NO